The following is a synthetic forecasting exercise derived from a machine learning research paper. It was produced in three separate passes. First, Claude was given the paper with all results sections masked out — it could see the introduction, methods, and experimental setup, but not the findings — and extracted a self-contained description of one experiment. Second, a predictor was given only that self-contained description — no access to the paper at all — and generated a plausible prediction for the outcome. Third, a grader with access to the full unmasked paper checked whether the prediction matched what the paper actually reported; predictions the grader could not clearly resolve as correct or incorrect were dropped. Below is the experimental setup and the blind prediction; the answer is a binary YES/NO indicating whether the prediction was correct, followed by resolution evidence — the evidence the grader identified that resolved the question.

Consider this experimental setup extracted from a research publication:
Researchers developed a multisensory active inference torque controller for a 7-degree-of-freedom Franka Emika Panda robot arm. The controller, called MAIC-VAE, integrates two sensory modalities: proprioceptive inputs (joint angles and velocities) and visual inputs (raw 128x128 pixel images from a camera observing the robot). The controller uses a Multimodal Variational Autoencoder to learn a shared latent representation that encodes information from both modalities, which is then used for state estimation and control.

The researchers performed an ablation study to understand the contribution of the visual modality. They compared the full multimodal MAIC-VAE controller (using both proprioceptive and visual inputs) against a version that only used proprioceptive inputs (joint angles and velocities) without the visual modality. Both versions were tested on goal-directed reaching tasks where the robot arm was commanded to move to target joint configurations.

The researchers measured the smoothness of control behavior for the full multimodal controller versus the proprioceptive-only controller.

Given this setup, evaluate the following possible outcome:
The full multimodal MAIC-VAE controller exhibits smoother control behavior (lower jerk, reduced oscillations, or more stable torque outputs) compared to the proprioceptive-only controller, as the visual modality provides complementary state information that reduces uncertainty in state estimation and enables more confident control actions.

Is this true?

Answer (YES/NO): NO